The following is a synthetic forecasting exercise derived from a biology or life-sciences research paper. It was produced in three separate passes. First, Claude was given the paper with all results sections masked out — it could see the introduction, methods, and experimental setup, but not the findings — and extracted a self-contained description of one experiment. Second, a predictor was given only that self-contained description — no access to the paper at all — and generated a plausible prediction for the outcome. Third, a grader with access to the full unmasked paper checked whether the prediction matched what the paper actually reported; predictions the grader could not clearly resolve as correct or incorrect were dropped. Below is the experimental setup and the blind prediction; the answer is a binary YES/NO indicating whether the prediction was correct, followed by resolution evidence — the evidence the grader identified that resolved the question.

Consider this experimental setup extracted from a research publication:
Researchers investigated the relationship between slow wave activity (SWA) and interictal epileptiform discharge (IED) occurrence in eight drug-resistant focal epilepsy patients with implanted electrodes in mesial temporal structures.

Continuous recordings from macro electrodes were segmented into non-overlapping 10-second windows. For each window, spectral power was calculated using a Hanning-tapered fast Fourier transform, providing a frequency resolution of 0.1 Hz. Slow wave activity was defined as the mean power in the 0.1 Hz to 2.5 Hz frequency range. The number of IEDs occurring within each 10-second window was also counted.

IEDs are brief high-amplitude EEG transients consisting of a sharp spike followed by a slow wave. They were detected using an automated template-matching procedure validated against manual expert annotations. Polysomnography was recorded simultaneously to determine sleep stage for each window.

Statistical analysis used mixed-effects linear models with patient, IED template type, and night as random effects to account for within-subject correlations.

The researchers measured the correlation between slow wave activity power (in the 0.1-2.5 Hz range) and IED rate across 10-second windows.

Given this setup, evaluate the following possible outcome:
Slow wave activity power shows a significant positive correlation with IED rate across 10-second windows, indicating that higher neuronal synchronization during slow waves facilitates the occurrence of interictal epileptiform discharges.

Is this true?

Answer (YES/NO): YES